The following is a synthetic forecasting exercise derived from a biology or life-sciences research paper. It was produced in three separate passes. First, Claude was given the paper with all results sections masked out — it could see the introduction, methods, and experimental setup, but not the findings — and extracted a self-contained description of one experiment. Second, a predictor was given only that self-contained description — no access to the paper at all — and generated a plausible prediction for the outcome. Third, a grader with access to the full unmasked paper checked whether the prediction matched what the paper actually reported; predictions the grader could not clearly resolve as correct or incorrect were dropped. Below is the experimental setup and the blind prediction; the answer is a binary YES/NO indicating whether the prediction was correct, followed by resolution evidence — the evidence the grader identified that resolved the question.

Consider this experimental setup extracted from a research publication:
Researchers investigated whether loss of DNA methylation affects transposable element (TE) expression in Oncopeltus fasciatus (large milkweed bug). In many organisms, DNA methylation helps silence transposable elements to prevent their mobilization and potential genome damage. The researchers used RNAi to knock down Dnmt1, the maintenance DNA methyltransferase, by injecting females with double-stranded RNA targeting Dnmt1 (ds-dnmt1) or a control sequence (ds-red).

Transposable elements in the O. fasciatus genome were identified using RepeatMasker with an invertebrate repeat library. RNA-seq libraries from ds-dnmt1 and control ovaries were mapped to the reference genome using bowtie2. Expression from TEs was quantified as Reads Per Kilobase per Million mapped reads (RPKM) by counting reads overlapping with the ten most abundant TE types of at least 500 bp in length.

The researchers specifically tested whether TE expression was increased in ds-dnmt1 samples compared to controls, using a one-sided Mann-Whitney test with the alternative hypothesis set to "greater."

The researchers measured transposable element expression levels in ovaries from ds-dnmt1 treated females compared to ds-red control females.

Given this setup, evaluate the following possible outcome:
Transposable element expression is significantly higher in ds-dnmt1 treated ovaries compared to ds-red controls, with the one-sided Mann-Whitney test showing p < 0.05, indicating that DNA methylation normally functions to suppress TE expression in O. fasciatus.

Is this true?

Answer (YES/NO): NO